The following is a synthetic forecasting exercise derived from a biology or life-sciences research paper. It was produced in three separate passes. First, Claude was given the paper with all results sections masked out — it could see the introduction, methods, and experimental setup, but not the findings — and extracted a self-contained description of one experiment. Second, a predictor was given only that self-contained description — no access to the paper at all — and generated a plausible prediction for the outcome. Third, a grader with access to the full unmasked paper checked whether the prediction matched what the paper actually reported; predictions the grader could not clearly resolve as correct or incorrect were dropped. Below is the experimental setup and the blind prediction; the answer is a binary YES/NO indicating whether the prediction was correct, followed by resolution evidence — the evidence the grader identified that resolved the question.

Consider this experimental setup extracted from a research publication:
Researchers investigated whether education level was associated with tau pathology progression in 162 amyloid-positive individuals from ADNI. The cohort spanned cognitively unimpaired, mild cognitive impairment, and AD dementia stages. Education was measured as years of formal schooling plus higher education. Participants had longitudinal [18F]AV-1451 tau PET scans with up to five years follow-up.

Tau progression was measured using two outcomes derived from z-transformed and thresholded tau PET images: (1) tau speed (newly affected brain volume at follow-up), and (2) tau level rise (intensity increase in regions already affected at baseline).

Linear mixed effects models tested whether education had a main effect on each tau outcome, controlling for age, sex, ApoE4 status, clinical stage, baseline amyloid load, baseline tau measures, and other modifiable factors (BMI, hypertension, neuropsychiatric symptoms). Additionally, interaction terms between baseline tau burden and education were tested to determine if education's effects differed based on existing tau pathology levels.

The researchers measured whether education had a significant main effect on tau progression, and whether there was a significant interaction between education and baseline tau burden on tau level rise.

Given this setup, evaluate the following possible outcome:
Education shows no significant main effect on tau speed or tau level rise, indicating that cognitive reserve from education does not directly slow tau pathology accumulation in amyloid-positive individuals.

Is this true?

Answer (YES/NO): YES